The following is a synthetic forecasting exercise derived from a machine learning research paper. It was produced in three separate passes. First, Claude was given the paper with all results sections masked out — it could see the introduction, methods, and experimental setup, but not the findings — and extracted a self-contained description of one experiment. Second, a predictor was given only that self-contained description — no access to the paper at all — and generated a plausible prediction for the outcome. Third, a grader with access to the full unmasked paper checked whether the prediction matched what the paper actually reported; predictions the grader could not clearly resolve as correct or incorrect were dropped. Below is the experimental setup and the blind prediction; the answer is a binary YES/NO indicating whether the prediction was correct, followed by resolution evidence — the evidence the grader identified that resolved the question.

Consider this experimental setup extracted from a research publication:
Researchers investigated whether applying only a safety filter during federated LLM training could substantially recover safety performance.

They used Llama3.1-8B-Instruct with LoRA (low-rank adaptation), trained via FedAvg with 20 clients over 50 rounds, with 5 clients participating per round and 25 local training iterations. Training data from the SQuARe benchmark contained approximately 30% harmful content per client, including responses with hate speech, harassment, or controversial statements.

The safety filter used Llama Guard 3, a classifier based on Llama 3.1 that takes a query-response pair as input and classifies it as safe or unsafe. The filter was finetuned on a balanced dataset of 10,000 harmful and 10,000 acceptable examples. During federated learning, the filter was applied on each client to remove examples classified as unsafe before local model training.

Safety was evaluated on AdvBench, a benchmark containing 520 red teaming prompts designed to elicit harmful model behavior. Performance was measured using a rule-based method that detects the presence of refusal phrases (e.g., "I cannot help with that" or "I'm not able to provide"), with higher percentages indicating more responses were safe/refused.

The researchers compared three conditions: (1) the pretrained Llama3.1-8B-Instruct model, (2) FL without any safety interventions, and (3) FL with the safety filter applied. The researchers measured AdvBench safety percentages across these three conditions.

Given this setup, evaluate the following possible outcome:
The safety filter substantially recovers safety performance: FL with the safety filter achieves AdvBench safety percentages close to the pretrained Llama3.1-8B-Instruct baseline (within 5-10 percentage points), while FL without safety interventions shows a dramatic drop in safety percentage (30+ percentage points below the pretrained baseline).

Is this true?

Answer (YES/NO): NO